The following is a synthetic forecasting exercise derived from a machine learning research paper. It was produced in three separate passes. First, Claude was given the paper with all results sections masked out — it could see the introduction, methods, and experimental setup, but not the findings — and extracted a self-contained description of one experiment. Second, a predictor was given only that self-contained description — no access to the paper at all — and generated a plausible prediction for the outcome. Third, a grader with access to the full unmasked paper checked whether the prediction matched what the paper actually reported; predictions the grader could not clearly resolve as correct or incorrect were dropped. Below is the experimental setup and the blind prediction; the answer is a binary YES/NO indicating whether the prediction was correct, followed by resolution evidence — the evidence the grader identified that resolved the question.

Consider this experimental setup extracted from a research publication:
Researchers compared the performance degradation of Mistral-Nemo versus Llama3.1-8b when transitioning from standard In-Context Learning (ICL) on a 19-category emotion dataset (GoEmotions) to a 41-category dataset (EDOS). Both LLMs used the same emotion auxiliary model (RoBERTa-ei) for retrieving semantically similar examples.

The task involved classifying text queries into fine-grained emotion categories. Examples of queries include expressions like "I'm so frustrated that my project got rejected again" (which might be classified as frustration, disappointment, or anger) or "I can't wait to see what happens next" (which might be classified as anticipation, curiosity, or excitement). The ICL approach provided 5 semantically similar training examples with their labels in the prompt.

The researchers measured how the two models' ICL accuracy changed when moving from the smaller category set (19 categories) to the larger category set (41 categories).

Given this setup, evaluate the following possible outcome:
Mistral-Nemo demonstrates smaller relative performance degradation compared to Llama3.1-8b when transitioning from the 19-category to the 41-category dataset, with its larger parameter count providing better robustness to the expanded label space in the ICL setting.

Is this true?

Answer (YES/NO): NO